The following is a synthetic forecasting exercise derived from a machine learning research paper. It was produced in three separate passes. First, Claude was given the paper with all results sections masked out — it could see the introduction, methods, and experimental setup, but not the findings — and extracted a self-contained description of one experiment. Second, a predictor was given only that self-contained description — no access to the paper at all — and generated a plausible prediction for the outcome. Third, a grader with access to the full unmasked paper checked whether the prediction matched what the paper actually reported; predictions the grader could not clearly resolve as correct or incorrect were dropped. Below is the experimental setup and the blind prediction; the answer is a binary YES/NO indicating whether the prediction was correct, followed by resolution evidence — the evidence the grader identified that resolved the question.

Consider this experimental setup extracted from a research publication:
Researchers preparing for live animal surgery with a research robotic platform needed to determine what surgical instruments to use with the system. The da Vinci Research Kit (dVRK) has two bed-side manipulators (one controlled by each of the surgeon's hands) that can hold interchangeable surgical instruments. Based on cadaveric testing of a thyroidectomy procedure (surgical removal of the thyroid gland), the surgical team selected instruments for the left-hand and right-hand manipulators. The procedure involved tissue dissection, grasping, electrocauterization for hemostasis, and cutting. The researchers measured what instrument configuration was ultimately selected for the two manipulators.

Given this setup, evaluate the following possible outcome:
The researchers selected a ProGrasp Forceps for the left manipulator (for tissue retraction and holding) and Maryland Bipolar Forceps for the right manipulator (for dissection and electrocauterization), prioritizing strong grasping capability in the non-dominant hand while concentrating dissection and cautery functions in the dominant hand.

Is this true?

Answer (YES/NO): NO